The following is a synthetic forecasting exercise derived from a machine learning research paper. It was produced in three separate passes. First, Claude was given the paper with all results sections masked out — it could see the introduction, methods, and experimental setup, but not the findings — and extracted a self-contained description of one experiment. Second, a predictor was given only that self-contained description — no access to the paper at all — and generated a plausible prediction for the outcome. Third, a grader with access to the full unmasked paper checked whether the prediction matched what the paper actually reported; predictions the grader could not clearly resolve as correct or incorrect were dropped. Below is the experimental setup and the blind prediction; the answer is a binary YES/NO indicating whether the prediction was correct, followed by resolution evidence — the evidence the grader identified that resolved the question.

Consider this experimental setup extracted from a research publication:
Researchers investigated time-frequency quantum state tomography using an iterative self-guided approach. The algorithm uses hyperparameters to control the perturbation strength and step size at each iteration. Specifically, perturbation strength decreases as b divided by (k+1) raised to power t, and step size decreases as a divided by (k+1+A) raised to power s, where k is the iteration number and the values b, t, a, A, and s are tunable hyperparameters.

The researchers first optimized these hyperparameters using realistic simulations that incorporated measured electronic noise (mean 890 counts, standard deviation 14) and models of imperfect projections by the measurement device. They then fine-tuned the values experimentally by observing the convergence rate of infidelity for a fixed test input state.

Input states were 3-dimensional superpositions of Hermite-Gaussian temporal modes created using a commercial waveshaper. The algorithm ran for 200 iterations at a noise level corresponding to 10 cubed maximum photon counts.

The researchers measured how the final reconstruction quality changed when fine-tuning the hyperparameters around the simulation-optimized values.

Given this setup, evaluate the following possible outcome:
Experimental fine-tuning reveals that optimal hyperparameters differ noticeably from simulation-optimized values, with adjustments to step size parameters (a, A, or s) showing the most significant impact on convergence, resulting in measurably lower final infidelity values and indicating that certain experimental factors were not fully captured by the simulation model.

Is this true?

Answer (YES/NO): NO